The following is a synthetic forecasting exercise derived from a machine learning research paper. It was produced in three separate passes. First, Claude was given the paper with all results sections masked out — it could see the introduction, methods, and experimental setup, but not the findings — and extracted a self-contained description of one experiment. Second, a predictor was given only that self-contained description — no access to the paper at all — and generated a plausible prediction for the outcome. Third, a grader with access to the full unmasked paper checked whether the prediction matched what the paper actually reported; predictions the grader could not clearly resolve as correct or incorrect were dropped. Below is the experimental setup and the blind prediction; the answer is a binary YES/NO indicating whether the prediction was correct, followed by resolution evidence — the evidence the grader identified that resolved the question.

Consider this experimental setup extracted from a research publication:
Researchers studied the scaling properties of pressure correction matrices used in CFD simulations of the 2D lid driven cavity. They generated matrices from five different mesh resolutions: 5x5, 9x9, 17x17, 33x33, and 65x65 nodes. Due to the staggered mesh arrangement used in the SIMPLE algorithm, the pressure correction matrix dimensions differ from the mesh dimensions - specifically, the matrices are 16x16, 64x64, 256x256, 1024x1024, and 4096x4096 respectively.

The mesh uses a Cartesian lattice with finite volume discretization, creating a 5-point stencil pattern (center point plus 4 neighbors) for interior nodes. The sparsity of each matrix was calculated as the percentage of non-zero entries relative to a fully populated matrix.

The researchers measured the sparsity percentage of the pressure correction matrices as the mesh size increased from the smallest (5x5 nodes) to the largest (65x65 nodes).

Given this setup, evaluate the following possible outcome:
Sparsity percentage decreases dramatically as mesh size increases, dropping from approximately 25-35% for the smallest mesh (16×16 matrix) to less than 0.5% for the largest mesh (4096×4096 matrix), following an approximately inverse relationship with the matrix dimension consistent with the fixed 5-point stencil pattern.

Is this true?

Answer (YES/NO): YES